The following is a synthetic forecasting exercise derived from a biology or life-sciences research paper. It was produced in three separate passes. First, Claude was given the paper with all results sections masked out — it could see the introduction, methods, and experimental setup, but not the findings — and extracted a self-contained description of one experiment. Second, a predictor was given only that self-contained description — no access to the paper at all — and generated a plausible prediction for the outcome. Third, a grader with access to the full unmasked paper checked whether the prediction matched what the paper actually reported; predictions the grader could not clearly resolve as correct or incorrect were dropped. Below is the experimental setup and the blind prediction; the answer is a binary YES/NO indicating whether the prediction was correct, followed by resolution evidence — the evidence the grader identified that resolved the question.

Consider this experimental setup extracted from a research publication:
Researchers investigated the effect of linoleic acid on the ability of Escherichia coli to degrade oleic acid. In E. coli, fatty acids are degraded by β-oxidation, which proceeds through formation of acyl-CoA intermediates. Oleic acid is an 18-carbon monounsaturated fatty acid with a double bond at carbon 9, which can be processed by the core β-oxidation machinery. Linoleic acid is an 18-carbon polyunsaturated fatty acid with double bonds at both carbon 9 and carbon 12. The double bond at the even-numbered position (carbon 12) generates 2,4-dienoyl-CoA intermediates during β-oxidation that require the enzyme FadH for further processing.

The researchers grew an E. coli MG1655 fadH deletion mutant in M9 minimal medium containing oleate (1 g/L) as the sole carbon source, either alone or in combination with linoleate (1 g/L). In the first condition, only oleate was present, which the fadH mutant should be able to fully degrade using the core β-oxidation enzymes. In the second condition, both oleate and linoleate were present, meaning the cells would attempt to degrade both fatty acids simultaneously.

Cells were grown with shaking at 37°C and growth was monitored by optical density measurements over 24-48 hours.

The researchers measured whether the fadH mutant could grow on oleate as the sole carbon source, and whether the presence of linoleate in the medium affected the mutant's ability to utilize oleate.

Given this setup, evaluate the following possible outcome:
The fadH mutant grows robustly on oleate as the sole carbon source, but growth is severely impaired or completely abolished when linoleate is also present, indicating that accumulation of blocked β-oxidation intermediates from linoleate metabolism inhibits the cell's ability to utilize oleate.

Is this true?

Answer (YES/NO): YES